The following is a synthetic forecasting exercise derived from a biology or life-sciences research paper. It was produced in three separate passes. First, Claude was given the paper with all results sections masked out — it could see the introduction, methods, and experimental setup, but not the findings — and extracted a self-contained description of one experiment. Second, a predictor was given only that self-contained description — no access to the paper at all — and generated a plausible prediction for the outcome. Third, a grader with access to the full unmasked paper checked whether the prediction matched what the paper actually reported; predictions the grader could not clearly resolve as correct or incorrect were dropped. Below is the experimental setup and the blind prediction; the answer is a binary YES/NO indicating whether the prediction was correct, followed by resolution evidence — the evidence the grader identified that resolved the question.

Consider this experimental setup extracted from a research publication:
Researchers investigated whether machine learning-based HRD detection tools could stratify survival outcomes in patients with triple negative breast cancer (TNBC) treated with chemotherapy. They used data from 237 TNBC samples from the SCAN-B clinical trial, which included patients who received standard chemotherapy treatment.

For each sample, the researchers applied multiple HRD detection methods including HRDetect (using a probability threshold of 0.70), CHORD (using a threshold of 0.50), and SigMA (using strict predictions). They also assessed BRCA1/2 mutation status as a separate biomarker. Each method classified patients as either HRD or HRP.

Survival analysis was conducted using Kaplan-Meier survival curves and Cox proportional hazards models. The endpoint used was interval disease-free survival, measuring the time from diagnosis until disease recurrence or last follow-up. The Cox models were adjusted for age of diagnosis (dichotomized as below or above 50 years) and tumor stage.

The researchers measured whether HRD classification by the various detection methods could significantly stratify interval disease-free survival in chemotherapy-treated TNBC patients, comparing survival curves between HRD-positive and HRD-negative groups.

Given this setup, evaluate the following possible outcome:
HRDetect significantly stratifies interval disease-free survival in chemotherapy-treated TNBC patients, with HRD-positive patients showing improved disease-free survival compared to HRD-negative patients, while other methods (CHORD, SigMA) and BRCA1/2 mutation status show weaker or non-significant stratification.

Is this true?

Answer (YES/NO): NO